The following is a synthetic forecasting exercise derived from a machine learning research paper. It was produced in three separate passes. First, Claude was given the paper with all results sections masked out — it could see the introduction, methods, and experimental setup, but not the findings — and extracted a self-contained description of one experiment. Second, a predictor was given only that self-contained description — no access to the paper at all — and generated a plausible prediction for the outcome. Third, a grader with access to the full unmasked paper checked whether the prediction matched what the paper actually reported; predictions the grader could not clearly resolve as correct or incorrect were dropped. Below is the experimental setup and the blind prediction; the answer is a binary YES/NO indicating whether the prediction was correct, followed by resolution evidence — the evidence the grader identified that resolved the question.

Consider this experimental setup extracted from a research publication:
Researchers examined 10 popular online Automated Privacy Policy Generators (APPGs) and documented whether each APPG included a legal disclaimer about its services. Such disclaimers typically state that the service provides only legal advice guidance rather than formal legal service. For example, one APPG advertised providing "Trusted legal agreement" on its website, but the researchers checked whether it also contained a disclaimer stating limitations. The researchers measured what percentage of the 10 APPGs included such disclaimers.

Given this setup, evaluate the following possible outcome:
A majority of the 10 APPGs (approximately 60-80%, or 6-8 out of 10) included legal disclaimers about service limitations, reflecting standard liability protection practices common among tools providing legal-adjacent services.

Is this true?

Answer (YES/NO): NO